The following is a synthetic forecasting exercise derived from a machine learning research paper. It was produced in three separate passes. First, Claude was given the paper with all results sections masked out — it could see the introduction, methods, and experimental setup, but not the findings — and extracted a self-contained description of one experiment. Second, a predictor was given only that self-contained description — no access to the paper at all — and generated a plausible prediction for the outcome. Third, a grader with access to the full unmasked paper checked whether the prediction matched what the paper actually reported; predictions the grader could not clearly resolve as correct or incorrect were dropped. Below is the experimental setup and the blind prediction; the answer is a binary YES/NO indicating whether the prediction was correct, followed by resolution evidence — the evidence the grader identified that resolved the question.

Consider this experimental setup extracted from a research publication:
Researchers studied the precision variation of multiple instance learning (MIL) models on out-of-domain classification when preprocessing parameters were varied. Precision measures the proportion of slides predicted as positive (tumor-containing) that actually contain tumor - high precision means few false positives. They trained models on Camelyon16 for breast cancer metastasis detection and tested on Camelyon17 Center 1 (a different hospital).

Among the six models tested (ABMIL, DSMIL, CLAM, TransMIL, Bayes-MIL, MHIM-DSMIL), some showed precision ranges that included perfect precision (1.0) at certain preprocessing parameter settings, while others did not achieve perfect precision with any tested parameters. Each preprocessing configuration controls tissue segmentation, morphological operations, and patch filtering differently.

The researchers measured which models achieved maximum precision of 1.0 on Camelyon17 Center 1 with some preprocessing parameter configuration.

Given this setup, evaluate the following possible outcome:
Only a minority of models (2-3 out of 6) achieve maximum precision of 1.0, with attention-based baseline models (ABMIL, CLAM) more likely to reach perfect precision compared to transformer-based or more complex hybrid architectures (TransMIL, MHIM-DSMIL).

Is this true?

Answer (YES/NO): NO